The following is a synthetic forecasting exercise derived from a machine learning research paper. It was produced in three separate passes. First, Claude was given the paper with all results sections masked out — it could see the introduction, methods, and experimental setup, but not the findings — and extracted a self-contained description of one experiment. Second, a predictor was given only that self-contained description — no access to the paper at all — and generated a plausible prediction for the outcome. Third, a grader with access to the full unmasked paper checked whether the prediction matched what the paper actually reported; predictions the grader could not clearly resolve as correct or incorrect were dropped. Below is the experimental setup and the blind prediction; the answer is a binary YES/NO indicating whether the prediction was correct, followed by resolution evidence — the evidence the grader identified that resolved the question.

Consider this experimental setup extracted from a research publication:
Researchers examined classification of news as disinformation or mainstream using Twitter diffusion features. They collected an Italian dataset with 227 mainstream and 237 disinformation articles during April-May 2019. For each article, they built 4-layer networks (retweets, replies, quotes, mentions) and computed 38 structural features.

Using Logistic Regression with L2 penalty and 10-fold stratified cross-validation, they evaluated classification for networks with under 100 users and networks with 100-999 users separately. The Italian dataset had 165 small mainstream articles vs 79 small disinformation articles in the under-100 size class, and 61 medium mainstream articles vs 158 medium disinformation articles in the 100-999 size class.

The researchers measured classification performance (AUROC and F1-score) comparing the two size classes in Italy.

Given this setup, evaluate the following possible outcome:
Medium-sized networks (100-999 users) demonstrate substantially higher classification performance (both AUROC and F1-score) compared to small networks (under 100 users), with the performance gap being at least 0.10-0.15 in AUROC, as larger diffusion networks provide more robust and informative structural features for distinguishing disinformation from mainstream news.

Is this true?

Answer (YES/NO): NO